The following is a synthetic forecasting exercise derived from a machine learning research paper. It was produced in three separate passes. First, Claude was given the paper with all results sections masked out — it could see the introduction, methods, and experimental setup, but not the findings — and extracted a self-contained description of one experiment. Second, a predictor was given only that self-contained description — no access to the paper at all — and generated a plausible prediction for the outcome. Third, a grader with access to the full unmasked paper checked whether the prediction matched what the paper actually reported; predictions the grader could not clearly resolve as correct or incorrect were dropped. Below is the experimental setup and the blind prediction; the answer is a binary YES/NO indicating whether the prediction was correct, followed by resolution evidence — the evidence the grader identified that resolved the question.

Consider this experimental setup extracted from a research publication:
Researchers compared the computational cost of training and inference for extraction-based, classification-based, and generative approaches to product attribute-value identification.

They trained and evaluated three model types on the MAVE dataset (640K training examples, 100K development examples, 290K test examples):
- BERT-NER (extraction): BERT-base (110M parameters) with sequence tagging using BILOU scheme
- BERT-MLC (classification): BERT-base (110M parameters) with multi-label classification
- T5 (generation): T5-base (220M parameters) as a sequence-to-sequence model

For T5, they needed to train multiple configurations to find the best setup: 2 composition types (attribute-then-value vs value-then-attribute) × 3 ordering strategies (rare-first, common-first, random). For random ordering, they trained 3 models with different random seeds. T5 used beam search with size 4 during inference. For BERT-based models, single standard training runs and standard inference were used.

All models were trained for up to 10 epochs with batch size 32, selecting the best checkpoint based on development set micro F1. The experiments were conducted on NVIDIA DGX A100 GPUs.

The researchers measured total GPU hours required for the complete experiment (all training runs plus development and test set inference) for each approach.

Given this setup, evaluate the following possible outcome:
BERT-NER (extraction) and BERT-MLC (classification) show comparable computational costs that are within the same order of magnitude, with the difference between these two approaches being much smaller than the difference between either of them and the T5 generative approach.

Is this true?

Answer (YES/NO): YES